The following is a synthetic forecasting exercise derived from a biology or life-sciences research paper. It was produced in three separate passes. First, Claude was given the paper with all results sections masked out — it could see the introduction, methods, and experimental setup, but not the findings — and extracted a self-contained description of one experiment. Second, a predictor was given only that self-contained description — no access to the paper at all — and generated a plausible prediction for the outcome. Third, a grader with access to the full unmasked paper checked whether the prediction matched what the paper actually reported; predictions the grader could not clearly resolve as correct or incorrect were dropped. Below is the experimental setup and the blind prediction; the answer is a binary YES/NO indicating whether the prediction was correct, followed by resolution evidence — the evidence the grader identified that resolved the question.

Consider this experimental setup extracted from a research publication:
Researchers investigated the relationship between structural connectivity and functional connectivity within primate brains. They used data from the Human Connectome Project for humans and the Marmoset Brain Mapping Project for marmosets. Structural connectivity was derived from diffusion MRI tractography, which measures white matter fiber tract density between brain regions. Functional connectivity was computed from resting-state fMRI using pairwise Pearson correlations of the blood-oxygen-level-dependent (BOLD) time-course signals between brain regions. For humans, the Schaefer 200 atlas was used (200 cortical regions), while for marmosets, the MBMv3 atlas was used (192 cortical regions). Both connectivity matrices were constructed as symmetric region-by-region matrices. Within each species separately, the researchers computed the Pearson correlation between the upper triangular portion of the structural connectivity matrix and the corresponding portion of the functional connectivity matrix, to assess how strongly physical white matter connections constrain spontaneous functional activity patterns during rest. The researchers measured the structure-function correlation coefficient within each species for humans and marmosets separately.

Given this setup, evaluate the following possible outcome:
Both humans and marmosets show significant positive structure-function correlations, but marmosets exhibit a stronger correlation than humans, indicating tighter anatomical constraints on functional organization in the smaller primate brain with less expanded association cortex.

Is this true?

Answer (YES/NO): YES